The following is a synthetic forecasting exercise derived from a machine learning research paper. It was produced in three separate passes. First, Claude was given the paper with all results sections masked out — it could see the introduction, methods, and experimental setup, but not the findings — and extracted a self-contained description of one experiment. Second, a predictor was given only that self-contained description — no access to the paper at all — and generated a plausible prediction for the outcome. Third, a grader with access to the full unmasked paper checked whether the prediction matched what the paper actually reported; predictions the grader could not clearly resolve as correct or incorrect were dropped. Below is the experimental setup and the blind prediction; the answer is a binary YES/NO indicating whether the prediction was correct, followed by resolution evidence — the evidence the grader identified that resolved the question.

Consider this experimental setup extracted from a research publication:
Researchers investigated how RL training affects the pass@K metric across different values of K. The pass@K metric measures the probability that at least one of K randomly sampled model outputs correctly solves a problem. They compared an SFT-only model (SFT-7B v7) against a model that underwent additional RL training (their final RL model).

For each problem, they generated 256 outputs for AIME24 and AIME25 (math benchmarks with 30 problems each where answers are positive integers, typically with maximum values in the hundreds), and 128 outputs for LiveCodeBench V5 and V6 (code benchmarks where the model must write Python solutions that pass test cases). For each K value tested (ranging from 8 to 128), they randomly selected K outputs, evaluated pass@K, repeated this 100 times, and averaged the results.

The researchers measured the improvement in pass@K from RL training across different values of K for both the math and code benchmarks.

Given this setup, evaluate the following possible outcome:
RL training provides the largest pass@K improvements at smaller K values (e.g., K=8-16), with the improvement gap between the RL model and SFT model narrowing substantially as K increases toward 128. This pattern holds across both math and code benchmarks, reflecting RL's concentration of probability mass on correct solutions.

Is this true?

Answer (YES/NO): NO